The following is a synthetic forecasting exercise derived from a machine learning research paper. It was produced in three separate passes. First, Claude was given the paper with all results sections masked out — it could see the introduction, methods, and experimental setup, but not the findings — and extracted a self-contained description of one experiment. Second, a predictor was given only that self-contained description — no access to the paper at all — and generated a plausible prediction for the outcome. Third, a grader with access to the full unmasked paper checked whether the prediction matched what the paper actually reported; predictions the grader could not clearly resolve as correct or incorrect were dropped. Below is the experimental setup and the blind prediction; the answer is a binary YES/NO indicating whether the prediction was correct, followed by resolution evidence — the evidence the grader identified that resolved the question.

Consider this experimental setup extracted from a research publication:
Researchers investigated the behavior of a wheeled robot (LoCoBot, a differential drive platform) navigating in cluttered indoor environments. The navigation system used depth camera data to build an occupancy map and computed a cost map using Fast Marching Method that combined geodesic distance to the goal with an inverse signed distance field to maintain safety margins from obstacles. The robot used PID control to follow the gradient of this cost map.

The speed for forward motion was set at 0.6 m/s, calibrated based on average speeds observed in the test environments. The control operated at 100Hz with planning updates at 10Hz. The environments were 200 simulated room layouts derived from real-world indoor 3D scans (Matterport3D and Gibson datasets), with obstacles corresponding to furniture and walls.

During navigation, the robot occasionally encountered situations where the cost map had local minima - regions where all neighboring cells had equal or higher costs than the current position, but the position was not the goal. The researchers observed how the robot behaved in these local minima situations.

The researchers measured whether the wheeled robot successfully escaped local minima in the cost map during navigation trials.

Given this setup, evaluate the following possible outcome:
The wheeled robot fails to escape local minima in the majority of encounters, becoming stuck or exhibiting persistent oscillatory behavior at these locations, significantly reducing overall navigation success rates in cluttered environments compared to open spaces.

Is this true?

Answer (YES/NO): NO